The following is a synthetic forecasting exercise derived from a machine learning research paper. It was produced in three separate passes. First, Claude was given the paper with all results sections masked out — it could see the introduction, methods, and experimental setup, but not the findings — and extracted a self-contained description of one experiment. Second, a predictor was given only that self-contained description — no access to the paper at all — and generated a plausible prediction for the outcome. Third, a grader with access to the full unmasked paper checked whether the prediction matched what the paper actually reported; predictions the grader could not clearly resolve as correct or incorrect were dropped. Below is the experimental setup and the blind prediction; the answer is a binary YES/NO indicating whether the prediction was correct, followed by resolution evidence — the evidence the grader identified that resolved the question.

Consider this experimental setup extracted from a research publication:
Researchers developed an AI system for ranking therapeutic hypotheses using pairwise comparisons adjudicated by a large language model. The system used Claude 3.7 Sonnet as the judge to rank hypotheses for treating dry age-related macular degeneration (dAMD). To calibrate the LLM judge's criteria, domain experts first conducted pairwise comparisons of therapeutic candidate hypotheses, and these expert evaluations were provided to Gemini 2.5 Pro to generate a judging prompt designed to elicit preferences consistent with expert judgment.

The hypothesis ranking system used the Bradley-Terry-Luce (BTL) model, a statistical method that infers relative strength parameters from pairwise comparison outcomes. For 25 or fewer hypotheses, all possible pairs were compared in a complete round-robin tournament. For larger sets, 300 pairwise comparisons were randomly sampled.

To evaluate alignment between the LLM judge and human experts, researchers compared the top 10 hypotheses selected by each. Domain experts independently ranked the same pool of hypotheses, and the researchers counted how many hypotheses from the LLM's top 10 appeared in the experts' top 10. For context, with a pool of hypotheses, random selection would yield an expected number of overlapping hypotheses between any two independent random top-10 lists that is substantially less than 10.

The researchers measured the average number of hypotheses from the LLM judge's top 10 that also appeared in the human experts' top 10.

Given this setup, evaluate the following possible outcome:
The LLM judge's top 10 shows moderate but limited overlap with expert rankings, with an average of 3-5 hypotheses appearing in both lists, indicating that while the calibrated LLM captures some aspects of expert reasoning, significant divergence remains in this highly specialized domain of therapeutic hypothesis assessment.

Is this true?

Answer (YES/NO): NO